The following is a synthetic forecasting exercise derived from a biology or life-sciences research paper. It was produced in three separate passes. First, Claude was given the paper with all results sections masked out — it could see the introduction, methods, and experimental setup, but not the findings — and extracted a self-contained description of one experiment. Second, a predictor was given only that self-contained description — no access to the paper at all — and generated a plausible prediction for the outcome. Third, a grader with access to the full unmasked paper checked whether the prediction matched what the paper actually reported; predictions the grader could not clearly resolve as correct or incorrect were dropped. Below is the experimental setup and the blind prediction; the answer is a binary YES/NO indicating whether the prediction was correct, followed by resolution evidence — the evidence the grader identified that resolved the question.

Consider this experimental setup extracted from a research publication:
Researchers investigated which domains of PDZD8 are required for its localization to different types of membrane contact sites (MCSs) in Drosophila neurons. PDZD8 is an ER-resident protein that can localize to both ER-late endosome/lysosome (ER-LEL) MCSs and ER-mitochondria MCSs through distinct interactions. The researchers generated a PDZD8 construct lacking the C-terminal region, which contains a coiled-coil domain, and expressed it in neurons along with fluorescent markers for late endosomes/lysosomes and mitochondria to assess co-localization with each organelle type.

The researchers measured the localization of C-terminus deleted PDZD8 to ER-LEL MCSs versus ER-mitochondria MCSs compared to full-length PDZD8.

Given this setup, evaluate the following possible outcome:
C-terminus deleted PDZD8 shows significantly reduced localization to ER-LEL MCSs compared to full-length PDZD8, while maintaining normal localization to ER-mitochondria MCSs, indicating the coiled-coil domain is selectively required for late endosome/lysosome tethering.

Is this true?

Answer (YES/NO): NO